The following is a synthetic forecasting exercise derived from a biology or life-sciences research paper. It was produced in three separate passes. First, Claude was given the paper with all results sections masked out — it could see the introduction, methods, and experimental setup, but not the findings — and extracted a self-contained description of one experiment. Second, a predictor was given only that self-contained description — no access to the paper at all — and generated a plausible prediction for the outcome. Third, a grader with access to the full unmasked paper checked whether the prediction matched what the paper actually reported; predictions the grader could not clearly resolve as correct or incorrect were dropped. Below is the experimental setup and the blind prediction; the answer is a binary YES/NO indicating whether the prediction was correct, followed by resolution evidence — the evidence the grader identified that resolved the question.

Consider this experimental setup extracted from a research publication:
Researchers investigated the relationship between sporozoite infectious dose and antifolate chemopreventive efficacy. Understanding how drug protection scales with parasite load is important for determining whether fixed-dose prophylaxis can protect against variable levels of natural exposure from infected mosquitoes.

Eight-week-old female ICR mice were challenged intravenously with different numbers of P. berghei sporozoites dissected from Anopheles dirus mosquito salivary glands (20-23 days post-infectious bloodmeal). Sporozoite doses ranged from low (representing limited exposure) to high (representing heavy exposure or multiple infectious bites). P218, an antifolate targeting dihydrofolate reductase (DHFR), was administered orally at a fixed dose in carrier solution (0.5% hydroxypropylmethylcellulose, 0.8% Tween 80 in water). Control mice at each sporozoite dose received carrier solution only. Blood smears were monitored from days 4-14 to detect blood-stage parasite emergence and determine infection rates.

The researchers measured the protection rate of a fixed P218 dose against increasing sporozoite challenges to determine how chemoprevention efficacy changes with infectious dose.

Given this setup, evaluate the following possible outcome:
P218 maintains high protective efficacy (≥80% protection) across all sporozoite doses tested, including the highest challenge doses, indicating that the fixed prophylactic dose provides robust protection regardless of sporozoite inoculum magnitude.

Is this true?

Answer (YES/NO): YES